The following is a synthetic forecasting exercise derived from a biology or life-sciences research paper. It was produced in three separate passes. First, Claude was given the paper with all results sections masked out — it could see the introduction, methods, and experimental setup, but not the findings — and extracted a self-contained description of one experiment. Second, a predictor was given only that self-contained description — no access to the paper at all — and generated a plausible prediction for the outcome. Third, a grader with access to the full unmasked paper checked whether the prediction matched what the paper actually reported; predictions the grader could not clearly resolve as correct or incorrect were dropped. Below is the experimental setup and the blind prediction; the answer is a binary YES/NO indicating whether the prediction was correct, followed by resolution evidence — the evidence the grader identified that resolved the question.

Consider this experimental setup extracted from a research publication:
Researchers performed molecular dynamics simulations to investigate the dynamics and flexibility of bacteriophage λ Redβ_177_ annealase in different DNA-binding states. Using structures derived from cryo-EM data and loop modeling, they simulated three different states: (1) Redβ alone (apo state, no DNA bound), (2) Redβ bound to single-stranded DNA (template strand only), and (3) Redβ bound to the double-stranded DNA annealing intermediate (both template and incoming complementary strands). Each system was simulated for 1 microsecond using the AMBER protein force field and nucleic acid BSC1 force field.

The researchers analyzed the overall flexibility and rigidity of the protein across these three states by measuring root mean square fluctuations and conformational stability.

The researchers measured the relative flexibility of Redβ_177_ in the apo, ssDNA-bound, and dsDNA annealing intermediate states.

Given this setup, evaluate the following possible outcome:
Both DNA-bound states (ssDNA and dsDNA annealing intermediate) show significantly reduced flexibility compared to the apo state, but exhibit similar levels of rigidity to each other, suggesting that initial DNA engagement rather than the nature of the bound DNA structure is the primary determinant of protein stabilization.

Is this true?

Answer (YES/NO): NO